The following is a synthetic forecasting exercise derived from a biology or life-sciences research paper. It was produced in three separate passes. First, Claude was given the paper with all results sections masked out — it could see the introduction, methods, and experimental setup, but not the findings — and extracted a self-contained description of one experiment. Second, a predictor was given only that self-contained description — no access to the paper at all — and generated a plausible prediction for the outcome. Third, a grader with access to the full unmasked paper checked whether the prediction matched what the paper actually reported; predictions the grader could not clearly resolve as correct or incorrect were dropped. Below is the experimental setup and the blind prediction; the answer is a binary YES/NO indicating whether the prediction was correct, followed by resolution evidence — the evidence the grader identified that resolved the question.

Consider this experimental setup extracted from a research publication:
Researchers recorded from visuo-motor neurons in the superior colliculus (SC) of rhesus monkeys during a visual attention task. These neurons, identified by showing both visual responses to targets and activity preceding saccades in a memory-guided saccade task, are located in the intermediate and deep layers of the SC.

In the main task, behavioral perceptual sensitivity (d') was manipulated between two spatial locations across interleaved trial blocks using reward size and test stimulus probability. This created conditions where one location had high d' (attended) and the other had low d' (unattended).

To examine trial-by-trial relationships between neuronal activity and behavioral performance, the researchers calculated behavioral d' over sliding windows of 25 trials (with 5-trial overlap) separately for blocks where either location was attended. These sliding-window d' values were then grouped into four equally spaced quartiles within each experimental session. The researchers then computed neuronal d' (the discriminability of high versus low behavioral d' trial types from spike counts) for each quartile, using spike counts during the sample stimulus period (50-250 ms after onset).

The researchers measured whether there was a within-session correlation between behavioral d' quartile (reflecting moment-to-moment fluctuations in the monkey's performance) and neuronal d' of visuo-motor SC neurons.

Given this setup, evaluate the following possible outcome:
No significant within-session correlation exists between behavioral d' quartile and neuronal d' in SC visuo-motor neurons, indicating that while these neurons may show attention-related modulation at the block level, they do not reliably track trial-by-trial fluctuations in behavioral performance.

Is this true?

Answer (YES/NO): NO